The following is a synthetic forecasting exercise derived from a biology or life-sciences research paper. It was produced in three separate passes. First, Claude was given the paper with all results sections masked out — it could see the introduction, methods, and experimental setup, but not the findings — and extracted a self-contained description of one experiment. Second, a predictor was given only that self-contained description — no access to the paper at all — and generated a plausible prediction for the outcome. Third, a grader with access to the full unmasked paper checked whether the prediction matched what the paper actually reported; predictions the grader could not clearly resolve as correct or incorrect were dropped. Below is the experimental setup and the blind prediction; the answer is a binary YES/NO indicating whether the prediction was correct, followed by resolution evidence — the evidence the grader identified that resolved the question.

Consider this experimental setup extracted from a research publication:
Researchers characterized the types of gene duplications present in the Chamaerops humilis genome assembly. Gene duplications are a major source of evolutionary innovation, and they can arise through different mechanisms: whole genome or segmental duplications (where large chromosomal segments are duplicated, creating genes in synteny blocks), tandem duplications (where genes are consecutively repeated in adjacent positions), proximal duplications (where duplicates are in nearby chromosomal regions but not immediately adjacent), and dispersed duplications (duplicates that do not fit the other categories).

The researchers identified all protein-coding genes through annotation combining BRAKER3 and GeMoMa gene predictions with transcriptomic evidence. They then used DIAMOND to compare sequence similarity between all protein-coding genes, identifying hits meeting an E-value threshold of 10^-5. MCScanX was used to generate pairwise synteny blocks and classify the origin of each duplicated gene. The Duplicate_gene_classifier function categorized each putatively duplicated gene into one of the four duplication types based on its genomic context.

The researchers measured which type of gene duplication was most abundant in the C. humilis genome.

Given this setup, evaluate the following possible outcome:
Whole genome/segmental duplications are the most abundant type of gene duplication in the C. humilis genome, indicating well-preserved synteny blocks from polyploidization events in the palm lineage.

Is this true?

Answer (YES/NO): YES